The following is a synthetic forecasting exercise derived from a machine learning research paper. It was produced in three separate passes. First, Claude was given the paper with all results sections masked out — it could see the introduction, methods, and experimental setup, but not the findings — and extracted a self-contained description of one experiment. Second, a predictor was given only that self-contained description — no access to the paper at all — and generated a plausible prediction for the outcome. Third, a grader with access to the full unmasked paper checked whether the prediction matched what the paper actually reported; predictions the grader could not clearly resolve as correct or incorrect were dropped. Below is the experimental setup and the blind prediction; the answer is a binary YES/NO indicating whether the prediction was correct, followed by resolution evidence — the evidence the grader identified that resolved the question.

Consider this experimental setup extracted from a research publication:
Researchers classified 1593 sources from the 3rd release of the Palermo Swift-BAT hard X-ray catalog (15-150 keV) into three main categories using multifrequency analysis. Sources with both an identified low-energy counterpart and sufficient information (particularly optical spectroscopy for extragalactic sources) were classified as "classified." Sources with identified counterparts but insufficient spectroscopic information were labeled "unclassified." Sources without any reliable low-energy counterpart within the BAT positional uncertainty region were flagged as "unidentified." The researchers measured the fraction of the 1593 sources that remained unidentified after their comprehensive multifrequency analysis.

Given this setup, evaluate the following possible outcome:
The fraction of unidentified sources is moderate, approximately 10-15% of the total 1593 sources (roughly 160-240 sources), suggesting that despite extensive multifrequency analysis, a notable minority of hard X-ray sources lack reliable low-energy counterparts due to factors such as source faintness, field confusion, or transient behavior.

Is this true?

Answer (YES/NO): YES